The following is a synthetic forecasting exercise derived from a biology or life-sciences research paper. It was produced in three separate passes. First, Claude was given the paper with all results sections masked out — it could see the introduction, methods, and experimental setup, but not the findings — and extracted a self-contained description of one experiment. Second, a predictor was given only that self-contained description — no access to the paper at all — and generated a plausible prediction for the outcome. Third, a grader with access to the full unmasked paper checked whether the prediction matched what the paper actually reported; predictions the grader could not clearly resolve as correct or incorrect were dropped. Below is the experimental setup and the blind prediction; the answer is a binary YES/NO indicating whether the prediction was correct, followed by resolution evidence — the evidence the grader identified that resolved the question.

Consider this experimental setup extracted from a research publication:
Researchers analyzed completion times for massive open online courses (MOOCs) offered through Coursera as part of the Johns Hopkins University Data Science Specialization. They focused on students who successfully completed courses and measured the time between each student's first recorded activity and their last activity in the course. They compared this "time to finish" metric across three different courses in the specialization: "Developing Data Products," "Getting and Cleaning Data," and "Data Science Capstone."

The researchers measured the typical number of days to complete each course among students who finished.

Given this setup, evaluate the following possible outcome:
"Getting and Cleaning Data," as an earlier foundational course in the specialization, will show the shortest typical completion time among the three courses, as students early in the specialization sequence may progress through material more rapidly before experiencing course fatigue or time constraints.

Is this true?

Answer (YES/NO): NO